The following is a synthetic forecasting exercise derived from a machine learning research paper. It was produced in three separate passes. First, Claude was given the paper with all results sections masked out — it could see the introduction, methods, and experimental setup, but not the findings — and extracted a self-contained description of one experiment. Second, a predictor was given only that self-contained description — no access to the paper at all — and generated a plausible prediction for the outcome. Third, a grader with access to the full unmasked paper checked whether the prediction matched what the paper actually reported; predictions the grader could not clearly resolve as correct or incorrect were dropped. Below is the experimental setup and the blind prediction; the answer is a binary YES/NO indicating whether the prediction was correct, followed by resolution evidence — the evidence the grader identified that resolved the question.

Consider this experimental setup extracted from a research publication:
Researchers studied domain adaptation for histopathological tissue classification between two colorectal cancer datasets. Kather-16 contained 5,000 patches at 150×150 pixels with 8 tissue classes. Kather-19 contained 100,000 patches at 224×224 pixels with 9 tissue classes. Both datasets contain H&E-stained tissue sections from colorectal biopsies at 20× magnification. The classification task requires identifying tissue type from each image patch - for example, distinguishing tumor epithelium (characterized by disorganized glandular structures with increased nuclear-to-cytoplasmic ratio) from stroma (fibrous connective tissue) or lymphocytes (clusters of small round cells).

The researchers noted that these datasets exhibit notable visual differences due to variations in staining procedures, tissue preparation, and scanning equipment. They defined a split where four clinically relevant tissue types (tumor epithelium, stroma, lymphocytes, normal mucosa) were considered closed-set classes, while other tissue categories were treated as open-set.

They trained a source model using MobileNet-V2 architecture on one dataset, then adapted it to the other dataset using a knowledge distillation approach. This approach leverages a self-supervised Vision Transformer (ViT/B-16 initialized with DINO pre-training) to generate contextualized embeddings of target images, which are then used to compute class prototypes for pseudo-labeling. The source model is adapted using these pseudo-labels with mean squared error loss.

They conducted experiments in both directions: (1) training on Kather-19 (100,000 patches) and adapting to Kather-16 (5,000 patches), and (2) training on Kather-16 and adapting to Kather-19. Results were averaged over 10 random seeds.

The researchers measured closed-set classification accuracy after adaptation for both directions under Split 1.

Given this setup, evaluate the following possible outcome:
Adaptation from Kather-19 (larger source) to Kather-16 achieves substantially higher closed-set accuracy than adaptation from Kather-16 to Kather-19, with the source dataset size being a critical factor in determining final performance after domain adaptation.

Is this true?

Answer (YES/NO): NO